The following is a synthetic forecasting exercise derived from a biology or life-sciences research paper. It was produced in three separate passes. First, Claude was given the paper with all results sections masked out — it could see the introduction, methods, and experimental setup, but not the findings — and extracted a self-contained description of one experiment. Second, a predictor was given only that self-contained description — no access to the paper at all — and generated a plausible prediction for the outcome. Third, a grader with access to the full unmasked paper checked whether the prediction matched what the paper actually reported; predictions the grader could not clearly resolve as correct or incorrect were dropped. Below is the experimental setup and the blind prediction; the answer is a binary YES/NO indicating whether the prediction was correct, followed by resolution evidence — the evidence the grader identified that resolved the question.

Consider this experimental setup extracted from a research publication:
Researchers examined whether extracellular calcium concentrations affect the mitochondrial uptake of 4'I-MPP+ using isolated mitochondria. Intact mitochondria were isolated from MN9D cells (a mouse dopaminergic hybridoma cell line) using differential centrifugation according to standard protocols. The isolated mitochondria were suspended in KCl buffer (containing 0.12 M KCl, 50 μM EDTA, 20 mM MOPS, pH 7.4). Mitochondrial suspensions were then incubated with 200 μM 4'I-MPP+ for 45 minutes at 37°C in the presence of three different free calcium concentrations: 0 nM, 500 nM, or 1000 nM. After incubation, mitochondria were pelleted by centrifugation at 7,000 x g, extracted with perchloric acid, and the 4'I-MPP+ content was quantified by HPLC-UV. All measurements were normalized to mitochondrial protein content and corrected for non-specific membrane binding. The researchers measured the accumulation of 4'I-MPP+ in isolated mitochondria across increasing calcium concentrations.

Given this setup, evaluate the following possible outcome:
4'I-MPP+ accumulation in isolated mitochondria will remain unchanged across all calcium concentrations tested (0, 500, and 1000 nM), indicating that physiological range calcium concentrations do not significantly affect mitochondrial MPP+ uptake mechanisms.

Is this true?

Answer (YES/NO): NO